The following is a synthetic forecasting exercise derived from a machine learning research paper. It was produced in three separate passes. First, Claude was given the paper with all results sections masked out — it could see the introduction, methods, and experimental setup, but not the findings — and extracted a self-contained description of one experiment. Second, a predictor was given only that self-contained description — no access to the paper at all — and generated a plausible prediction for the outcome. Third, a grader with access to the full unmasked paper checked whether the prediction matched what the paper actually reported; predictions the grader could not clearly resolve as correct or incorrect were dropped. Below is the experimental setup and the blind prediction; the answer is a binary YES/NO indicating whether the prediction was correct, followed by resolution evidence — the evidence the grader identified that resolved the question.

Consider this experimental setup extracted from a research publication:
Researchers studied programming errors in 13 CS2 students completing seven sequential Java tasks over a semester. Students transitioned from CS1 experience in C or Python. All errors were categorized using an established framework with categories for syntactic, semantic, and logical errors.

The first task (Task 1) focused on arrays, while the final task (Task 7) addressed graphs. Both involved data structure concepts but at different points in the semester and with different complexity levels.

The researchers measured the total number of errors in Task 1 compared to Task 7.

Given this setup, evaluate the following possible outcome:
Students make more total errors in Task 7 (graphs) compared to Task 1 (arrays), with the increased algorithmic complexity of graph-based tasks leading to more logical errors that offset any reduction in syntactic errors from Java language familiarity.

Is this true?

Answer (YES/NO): NO